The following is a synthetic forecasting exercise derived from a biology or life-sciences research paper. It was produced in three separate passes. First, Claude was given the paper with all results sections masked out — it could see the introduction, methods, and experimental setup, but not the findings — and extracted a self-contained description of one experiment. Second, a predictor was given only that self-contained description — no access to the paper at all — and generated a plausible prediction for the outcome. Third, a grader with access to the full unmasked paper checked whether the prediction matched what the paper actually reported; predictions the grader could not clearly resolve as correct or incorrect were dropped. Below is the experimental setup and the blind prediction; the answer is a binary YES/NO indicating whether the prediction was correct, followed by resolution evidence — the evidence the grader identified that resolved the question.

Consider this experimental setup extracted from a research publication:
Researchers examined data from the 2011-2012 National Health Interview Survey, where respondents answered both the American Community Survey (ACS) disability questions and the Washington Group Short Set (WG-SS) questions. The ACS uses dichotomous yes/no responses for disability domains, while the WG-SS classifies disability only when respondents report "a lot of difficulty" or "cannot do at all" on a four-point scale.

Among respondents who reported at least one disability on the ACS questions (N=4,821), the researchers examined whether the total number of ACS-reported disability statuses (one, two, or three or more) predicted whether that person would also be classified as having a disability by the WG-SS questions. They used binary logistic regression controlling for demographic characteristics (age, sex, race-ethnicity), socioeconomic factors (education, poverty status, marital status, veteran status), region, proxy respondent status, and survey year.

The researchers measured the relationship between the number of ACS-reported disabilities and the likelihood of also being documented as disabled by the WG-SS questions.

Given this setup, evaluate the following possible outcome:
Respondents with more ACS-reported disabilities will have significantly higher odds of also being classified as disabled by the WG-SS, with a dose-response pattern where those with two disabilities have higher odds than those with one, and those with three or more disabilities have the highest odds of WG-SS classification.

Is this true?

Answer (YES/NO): YES